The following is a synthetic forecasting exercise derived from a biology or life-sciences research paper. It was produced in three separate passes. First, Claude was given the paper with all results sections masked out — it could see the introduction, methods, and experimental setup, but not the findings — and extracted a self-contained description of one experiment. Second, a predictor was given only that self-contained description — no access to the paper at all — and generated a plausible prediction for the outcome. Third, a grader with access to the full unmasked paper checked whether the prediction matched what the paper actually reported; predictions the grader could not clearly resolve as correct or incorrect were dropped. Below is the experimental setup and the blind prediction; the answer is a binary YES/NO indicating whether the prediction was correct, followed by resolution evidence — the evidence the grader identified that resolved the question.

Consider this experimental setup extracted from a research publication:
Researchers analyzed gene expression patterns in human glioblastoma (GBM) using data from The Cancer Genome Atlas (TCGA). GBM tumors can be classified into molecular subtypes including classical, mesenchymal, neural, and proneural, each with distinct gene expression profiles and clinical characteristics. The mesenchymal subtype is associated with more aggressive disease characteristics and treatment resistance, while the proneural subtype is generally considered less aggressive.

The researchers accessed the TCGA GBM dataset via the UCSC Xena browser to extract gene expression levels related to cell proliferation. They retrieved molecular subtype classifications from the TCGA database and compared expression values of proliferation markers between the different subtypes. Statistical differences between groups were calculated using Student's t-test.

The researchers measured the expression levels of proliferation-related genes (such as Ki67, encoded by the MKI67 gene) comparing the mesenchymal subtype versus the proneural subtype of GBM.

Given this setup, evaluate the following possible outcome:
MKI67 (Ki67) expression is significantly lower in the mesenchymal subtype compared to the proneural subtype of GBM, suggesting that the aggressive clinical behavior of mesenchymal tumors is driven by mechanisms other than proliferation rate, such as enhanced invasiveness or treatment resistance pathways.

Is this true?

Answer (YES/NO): YES